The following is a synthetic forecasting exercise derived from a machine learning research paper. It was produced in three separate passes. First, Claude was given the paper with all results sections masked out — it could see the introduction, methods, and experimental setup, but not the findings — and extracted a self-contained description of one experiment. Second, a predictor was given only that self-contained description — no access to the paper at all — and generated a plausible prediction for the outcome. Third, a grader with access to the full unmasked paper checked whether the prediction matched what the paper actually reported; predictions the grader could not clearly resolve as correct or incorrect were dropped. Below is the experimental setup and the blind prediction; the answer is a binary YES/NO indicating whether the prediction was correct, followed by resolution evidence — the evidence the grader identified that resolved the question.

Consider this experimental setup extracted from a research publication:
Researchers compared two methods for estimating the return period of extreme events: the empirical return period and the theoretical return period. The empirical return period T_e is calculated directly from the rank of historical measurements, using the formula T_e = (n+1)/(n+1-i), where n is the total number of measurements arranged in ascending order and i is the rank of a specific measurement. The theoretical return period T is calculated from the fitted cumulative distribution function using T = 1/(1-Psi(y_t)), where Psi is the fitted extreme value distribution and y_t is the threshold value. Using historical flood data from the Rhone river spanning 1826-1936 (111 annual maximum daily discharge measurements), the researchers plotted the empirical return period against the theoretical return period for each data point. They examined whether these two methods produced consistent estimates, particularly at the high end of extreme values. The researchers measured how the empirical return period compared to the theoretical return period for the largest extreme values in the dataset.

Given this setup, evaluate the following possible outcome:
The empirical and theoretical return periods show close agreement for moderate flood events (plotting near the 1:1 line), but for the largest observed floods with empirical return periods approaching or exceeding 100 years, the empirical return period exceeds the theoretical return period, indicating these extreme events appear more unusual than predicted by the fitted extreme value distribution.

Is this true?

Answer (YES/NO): YES